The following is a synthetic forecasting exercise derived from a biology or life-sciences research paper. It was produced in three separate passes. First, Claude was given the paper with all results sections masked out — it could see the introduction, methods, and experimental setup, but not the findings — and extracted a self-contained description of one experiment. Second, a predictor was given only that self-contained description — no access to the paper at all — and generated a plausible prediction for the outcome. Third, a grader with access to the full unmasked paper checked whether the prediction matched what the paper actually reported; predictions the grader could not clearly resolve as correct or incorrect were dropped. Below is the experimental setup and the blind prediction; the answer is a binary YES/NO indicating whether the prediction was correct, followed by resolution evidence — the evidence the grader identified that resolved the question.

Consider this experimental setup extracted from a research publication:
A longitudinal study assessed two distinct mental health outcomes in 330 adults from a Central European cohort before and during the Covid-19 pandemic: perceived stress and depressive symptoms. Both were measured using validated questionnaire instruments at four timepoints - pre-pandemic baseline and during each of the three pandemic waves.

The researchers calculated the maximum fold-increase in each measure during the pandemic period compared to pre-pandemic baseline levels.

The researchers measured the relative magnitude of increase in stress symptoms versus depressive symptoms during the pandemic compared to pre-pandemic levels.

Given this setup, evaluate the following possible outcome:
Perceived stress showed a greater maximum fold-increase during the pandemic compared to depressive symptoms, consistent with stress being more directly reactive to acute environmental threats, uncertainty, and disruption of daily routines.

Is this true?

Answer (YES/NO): NO